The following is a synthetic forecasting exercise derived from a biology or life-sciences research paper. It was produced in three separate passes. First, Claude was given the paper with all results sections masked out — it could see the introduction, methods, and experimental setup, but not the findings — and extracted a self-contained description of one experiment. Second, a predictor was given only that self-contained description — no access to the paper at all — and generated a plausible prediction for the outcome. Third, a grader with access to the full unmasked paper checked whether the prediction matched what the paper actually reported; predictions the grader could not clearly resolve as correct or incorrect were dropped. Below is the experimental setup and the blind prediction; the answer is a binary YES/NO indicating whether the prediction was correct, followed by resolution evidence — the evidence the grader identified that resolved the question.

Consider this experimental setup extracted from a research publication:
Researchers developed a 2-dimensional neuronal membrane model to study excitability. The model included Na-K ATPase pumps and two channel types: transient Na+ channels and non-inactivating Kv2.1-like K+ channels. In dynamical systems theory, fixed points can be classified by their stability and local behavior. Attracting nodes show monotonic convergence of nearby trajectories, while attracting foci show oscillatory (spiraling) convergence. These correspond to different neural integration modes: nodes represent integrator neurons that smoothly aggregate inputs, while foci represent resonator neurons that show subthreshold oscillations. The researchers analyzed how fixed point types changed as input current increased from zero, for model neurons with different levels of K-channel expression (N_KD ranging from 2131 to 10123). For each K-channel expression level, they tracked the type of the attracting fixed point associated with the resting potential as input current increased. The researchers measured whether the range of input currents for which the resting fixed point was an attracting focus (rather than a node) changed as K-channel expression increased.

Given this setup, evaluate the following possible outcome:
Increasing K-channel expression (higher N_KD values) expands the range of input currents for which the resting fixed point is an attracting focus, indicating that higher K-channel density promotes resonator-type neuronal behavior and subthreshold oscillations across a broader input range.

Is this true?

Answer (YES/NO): YES